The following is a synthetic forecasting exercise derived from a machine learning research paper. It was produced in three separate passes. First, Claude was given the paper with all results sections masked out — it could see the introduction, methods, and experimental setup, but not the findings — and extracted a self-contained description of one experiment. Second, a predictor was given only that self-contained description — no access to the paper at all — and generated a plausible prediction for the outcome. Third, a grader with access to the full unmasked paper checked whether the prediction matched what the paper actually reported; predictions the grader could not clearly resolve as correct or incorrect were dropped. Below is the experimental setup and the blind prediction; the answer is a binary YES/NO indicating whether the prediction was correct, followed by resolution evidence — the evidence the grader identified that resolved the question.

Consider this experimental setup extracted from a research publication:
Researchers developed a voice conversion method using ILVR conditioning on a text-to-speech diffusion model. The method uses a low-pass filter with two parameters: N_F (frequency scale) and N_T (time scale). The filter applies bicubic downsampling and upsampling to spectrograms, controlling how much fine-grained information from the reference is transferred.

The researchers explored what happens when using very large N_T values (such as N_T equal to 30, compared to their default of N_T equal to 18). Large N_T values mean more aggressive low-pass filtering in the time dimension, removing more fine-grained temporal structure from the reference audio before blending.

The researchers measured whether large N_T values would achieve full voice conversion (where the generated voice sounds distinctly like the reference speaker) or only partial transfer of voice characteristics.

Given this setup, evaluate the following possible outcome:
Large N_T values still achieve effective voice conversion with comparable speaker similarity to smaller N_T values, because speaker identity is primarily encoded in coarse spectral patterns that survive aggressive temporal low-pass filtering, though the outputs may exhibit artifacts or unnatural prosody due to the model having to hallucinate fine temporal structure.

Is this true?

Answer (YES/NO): NO